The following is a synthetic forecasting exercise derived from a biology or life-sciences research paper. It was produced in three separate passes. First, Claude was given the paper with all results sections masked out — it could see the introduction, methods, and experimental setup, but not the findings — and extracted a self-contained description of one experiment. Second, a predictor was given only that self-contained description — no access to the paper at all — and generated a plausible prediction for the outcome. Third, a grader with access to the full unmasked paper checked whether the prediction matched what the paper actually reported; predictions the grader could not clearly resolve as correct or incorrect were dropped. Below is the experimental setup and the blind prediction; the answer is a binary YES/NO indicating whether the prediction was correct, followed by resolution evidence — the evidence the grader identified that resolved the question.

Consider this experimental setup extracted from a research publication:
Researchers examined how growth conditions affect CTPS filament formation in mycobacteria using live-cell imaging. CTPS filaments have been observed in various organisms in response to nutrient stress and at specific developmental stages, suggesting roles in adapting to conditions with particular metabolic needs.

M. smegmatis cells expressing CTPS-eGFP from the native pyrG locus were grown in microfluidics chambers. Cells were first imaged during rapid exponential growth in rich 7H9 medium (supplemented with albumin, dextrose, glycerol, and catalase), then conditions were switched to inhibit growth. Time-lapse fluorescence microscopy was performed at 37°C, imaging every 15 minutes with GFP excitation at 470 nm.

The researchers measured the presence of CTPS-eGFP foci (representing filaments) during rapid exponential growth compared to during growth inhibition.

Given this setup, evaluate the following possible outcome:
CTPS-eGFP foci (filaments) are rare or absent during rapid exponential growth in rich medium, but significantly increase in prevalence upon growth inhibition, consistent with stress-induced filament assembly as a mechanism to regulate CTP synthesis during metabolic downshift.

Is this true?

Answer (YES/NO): NO